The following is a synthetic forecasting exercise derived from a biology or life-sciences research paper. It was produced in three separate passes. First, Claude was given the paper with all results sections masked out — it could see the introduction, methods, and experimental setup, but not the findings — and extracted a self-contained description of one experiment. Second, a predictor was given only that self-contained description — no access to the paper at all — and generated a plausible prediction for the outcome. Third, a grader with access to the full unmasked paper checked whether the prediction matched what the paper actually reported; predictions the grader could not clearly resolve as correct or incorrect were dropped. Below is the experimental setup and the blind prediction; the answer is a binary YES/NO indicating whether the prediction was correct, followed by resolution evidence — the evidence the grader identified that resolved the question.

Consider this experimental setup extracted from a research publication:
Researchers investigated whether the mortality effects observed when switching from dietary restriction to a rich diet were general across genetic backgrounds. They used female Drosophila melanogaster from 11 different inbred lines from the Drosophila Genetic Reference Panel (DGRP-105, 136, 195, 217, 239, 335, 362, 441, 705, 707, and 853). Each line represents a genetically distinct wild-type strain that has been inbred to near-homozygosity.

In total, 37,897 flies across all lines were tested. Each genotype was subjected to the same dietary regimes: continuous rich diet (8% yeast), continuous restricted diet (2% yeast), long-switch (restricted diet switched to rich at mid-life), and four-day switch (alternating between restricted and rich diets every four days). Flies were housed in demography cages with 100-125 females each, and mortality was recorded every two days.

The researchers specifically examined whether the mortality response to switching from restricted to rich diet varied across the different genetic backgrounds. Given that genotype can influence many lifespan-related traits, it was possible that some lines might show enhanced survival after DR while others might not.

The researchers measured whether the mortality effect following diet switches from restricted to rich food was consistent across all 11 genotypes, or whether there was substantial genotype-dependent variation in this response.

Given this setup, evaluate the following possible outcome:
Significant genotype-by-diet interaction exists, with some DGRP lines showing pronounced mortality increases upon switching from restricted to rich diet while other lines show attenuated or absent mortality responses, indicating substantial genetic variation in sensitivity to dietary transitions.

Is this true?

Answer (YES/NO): YES